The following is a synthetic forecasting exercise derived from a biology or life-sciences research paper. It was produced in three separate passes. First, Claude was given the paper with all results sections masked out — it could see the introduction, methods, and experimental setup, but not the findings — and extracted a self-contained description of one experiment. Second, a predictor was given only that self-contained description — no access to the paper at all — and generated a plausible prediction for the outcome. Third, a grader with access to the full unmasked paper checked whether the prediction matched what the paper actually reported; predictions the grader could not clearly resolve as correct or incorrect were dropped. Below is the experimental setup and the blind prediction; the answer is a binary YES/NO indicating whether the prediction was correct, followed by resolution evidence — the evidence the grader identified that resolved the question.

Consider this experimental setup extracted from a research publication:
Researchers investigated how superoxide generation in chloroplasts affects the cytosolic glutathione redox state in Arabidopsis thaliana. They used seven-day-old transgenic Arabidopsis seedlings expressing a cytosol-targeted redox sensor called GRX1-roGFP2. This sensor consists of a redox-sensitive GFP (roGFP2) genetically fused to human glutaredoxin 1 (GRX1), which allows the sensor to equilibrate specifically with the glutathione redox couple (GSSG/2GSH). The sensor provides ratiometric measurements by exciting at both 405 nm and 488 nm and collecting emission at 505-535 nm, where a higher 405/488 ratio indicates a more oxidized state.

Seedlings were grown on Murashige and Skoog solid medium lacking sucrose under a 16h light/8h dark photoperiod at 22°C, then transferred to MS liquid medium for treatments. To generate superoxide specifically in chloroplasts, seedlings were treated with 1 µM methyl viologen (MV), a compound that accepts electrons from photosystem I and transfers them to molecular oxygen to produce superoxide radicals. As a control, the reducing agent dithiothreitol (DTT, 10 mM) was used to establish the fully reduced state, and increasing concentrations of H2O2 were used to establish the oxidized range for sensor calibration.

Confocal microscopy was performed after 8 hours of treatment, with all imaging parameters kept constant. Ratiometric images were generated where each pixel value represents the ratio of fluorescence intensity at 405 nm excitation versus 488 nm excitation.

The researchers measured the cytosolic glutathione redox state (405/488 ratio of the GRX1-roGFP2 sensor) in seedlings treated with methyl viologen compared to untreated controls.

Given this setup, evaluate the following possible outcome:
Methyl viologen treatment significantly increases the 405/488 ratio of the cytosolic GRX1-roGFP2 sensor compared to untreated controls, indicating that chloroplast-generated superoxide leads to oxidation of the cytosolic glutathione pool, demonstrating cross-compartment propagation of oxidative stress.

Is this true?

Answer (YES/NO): YES